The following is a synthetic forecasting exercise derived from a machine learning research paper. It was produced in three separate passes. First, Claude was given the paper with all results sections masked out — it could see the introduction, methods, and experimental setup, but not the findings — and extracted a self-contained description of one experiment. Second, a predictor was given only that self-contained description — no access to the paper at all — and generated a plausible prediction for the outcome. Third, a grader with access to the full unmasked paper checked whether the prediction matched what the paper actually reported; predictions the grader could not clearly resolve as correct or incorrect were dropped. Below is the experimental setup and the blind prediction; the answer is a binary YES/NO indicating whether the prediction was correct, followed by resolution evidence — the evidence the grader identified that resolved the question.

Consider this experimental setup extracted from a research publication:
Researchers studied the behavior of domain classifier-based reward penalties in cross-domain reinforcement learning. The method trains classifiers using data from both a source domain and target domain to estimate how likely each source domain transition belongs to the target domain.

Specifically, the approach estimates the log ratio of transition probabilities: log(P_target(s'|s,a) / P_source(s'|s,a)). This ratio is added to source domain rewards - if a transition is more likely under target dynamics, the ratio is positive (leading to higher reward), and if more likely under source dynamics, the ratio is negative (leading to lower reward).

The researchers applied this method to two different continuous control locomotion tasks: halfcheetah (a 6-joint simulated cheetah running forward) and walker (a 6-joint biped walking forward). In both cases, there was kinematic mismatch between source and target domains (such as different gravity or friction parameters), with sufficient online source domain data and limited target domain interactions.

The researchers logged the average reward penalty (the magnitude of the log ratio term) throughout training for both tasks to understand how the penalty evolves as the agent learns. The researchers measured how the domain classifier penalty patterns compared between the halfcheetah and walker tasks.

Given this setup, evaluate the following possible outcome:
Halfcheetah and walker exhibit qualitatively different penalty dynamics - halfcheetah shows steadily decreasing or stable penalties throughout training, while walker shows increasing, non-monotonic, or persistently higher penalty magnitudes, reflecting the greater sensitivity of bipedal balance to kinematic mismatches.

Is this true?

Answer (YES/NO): YES